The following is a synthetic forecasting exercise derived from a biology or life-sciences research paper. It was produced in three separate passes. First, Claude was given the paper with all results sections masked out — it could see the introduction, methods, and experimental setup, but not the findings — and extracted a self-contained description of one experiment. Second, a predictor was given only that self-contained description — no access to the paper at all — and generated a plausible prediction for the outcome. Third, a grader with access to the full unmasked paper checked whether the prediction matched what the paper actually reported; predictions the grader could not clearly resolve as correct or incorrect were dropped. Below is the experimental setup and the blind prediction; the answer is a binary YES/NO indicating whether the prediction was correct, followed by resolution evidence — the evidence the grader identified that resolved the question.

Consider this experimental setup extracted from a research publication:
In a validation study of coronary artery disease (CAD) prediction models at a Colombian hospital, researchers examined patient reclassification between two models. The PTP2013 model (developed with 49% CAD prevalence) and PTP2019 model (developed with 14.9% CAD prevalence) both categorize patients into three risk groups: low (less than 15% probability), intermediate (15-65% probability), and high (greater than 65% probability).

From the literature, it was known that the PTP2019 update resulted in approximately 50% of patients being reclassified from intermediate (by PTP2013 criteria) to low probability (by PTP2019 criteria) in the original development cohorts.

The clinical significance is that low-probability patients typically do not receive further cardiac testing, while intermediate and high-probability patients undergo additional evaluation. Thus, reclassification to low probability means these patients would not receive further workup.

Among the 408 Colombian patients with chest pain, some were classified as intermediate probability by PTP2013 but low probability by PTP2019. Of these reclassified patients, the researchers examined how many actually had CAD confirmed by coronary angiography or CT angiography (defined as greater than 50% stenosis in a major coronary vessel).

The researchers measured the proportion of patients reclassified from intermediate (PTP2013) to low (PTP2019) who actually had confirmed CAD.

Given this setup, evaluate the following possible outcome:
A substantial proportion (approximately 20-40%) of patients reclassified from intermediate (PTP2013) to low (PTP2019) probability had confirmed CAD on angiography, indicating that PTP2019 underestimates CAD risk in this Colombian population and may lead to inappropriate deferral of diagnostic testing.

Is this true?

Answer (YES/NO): YES